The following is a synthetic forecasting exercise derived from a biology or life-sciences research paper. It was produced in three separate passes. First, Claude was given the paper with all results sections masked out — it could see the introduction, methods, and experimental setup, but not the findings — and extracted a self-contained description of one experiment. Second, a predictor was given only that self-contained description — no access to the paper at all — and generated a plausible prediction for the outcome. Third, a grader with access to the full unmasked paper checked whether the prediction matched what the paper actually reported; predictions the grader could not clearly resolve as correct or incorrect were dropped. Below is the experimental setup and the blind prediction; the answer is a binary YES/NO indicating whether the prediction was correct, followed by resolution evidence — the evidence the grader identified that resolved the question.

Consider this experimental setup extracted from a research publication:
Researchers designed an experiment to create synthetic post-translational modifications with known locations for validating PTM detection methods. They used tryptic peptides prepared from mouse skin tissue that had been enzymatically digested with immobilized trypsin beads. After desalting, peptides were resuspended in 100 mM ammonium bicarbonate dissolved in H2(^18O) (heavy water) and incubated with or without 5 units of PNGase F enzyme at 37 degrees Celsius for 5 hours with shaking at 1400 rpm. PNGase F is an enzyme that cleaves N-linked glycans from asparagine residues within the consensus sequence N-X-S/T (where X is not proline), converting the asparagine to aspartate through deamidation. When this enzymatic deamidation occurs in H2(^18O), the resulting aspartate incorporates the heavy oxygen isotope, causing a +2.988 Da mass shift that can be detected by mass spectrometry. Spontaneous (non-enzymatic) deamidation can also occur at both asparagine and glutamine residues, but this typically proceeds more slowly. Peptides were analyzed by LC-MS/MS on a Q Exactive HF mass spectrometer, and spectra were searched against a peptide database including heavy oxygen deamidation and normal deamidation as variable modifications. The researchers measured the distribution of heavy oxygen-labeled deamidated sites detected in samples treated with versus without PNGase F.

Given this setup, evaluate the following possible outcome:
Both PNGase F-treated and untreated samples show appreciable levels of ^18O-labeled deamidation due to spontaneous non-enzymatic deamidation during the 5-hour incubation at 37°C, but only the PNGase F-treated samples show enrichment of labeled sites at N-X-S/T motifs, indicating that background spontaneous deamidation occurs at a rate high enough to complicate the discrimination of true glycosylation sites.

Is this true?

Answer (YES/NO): NO